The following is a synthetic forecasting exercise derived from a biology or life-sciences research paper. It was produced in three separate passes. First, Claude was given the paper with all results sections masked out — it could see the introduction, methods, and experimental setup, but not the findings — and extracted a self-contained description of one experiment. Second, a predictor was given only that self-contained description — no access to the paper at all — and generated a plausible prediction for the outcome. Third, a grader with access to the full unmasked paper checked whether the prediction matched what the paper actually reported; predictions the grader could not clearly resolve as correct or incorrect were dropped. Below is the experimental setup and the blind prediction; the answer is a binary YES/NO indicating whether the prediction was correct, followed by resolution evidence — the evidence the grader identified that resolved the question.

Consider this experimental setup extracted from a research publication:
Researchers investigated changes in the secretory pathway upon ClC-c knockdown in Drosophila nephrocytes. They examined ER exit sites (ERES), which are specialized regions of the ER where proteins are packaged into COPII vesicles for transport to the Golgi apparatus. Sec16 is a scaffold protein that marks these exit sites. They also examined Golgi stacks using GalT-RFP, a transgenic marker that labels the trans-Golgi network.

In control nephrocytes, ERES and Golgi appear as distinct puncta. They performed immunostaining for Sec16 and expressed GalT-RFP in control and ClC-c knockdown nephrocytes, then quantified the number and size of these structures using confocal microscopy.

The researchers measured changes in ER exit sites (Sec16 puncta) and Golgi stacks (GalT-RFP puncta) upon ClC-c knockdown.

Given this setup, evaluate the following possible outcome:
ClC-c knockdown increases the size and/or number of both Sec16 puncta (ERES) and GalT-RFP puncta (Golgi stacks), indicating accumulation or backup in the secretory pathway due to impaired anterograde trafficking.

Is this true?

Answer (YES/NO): YES